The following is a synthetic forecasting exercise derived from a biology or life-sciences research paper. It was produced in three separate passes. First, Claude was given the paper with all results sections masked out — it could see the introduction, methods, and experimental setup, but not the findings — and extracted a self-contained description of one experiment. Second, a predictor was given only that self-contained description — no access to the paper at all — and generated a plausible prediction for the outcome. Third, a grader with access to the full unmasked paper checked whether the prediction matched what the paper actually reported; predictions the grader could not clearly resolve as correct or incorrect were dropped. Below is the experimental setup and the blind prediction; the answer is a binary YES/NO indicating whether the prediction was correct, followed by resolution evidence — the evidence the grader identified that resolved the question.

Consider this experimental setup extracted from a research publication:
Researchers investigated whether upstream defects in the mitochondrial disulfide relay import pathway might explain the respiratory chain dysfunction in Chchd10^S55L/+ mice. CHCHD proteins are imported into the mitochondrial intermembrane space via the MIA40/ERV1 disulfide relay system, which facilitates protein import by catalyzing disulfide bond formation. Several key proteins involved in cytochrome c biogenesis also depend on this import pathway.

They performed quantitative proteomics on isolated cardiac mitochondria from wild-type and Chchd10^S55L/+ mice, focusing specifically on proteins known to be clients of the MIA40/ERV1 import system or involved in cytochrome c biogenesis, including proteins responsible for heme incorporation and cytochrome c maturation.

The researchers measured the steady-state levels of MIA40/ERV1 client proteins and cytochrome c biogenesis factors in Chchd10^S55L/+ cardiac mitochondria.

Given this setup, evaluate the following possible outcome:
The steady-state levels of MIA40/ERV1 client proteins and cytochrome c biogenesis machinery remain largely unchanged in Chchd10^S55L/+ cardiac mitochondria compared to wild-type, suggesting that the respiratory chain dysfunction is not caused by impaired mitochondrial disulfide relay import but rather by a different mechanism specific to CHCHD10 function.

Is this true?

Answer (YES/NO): NO